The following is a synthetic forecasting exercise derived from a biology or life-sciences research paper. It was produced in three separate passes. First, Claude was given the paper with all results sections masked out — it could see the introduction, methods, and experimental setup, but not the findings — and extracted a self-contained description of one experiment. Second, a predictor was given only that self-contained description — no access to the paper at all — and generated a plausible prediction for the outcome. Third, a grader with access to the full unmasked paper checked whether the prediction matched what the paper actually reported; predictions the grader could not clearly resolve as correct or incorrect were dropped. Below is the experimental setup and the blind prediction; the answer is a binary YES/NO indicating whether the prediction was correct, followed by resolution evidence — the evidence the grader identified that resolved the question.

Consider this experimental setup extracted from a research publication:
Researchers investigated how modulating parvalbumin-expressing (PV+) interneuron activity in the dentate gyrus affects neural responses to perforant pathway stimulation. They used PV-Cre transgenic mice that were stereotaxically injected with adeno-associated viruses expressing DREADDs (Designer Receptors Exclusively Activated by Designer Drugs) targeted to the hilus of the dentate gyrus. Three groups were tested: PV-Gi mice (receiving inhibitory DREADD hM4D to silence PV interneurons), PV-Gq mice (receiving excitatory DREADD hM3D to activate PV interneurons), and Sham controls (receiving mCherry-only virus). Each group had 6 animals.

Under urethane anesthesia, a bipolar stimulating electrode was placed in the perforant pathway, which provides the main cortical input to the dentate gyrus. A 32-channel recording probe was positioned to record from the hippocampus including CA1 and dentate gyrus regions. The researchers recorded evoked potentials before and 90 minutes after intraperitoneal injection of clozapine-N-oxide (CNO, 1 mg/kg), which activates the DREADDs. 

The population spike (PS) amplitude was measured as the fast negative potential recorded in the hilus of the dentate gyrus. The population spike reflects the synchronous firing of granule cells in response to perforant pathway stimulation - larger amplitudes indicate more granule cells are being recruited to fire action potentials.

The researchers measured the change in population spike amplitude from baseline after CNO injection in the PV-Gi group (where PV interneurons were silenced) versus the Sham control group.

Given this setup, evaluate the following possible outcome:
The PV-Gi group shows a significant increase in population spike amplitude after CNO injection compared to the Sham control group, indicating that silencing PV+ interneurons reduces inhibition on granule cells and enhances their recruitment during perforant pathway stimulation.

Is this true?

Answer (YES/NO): YES